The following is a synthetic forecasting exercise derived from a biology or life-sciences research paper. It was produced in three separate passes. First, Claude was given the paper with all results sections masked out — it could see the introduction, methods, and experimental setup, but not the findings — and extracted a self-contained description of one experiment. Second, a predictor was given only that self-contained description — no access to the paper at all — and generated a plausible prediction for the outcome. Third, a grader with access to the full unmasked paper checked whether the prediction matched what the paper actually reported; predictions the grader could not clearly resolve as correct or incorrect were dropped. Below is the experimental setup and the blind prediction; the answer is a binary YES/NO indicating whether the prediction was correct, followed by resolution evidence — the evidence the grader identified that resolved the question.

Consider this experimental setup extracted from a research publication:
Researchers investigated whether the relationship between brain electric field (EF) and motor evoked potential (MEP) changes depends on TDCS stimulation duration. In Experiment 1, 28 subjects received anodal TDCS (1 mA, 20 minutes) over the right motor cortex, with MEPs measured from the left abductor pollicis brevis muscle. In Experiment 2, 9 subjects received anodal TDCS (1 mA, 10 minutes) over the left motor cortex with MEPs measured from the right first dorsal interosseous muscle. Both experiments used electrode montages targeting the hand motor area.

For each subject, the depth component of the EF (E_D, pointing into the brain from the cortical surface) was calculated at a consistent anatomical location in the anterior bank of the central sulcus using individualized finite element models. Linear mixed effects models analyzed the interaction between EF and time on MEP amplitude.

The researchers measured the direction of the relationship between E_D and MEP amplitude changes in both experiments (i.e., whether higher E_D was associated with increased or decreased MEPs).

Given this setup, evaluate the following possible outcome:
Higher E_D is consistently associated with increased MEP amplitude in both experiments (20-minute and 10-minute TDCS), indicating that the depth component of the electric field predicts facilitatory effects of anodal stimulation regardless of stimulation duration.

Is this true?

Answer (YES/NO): NO